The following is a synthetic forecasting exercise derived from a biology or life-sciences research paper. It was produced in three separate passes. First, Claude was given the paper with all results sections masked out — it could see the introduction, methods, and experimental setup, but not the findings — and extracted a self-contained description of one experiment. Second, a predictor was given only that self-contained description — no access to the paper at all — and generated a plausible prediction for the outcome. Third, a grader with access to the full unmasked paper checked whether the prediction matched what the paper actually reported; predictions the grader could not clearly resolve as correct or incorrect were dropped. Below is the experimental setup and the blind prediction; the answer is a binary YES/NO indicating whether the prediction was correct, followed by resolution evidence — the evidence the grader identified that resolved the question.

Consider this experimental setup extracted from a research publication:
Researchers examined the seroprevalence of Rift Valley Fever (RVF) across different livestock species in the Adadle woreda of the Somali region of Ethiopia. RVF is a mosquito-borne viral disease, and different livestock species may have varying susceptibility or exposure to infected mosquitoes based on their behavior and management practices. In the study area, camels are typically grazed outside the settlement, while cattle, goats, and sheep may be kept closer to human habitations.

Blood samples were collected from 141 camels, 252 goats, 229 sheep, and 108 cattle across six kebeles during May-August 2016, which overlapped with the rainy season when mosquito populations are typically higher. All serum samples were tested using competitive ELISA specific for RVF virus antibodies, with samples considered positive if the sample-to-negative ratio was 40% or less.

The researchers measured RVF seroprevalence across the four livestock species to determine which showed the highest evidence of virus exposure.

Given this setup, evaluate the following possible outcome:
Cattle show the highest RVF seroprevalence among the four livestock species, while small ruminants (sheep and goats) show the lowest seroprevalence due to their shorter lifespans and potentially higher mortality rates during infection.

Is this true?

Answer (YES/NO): NO